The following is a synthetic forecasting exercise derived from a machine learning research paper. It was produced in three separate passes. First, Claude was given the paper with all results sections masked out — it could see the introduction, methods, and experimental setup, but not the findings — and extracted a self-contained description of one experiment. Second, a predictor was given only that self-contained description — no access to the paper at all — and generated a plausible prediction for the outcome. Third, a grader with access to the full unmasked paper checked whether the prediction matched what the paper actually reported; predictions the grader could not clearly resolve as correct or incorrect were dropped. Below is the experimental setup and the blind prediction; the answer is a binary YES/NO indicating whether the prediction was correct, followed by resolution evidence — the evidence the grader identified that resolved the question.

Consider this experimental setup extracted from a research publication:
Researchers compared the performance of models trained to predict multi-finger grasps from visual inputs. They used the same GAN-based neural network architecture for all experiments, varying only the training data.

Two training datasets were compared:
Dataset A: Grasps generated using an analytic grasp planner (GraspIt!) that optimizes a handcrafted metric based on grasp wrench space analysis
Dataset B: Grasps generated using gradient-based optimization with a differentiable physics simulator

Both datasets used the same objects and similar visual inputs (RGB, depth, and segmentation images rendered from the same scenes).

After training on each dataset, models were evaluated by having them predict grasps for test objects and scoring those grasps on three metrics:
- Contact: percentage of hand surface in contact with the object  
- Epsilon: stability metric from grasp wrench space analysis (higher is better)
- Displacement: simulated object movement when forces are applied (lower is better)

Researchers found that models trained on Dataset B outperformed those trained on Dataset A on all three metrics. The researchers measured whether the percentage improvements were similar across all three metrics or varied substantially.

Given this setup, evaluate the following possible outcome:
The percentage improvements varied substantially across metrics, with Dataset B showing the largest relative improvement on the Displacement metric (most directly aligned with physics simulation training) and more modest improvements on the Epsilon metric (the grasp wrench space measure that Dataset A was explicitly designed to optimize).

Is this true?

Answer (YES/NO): NO